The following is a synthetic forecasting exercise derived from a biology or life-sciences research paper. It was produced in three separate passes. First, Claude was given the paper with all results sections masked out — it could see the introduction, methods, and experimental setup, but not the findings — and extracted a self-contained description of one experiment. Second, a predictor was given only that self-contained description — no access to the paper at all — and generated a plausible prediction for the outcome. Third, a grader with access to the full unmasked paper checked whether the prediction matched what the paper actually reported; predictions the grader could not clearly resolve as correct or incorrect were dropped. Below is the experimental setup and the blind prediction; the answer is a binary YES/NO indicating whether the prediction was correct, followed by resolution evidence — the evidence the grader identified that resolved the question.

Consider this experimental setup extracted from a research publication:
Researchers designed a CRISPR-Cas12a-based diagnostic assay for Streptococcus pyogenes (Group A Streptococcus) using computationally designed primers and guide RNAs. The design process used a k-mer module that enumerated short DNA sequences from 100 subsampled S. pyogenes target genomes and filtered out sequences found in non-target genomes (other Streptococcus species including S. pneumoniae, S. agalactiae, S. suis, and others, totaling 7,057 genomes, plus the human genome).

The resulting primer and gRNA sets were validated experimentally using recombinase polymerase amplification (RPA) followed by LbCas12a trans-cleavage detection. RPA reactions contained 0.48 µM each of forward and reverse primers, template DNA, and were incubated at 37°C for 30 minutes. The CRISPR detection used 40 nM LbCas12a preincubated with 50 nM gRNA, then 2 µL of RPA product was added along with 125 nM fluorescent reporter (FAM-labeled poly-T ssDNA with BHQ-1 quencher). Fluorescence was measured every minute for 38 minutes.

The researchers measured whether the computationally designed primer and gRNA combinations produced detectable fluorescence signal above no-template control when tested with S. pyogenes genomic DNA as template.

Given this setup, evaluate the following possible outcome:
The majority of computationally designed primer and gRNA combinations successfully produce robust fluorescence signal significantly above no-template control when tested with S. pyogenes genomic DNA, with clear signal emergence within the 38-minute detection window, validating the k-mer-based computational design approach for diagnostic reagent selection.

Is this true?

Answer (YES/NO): YES